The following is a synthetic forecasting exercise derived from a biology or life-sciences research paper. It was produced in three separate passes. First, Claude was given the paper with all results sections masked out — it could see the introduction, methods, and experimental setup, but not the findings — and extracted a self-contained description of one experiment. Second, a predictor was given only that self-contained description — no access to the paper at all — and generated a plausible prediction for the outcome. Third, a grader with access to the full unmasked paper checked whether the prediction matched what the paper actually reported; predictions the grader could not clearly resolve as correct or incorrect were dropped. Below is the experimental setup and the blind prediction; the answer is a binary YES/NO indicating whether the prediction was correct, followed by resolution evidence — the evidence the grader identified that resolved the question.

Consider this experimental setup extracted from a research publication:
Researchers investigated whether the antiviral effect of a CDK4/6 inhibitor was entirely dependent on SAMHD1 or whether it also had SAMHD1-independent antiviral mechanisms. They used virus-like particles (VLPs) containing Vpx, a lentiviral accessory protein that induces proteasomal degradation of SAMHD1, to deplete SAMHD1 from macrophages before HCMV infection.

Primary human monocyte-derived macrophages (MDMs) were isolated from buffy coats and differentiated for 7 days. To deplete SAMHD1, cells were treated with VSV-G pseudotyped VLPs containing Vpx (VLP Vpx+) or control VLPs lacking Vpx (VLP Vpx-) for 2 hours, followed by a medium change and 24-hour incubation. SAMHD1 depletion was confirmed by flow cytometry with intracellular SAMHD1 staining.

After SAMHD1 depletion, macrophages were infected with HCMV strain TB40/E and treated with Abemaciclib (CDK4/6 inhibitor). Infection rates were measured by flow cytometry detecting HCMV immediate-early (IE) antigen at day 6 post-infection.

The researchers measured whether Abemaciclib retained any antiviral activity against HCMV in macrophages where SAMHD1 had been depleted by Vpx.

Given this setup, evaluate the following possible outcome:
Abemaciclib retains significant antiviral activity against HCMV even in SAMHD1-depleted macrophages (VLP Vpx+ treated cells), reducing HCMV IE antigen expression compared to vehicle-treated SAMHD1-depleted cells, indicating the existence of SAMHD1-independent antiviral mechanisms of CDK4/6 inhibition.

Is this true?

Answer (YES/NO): YES